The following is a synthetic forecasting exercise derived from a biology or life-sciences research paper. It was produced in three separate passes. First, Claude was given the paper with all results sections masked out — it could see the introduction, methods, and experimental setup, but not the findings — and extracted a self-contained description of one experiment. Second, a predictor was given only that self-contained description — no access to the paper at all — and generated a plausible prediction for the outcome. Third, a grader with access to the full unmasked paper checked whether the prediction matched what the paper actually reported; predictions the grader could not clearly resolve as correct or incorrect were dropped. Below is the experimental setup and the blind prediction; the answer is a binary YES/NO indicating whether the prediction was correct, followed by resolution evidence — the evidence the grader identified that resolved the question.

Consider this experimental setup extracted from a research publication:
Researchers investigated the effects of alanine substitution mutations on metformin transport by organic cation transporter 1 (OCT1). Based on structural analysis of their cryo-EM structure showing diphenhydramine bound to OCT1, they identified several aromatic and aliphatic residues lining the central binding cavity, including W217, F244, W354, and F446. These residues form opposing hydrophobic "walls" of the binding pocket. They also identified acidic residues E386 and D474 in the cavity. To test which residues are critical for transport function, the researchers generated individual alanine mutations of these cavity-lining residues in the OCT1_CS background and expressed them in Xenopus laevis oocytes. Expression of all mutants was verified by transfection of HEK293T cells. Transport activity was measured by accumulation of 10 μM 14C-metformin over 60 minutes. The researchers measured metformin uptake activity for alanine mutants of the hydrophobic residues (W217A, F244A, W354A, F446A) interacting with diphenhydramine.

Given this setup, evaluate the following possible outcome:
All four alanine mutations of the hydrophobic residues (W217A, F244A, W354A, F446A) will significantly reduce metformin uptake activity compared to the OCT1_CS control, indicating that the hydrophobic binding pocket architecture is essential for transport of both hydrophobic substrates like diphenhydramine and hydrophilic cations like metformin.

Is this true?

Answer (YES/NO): YES